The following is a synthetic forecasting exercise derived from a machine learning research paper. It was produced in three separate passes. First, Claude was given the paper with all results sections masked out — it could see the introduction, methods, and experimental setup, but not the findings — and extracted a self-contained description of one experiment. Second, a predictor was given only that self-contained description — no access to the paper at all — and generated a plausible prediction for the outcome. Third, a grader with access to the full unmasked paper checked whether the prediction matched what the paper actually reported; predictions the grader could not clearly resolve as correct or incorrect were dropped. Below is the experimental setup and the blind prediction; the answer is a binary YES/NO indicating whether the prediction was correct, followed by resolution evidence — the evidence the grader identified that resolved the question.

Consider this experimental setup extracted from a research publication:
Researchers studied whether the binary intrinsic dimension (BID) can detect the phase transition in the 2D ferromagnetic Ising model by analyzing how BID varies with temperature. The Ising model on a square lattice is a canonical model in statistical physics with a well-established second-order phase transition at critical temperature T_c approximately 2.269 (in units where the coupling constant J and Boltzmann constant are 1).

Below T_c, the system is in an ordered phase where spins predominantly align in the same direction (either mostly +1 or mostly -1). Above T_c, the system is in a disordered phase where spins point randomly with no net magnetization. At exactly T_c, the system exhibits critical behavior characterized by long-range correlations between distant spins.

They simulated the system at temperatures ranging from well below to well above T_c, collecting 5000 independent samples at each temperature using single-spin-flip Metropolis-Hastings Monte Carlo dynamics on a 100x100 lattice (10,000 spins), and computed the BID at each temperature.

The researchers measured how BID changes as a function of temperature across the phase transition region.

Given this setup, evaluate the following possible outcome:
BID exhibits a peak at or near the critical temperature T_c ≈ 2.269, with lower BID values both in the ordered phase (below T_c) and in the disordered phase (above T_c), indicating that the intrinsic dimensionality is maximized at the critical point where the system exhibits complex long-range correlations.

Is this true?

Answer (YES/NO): NO